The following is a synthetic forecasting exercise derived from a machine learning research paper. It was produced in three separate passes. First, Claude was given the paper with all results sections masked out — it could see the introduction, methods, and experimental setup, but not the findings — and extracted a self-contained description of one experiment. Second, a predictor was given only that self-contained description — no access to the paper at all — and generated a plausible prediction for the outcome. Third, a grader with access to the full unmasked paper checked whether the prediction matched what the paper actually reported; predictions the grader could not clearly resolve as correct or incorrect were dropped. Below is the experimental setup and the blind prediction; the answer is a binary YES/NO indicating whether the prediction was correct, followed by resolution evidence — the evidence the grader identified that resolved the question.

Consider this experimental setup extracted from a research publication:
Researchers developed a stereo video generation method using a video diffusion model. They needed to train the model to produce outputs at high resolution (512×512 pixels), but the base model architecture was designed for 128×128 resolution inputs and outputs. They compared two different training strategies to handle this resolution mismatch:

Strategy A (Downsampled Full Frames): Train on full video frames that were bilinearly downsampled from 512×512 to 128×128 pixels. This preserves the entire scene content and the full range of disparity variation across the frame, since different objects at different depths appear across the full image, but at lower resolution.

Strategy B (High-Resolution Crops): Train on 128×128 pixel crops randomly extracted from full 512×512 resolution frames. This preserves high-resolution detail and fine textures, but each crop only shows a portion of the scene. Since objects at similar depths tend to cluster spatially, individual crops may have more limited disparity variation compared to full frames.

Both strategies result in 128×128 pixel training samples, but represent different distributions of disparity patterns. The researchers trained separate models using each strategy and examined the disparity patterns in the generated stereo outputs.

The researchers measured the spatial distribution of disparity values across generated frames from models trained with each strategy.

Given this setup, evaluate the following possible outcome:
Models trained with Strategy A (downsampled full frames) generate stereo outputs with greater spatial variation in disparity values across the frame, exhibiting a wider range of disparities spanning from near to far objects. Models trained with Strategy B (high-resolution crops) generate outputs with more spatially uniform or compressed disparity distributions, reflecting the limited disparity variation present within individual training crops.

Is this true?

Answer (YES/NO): YES